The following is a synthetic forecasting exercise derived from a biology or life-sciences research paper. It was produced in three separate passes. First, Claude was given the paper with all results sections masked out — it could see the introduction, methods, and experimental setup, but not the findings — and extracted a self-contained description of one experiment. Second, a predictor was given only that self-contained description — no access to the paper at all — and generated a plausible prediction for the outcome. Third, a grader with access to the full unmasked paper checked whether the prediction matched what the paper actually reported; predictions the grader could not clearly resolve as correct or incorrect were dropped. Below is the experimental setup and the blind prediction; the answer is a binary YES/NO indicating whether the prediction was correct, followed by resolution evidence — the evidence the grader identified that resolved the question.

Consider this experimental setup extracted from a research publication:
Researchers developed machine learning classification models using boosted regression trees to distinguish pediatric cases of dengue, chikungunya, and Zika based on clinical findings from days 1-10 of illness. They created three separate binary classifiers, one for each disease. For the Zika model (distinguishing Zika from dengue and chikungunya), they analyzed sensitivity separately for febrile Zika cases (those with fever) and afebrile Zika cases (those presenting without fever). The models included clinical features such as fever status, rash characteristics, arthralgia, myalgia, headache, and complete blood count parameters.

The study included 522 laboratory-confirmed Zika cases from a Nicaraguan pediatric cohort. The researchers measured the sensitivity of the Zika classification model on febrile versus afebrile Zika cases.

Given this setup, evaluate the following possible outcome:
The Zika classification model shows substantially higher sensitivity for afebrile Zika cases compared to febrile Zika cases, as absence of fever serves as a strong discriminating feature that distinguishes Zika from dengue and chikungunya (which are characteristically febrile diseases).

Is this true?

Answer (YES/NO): YES